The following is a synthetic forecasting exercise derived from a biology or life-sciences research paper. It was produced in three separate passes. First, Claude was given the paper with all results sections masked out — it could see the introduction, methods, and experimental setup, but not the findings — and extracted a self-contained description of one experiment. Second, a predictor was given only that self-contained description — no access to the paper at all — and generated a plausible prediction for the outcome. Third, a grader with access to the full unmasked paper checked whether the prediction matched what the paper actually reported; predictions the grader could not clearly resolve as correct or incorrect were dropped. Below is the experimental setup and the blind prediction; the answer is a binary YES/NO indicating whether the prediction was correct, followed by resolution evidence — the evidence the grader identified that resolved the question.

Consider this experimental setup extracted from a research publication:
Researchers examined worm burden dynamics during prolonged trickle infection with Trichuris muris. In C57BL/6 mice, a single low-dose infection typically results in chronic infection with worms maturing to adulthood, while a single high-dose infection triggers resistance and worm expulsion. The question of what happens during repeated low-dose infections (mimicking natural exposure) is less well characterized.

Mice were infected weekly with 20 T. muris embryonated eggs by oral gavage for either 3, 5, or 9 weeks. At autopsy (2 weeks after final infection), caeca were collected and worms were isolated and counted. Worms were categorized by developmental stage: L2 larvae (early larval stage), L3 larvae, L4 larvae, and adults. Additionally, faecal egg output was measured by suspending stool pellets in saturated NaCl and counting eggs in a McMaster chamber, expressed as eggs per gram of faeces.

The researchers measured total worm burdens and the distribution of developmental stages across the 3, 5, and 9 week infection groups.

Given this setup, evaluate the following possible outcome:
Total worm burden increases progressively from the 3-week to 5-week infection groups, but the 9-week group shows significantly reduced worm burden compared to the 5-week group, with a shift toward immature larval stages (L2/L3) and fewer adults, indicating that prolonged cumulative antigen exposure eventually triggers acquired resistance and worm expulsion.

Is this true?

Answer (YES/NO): NO